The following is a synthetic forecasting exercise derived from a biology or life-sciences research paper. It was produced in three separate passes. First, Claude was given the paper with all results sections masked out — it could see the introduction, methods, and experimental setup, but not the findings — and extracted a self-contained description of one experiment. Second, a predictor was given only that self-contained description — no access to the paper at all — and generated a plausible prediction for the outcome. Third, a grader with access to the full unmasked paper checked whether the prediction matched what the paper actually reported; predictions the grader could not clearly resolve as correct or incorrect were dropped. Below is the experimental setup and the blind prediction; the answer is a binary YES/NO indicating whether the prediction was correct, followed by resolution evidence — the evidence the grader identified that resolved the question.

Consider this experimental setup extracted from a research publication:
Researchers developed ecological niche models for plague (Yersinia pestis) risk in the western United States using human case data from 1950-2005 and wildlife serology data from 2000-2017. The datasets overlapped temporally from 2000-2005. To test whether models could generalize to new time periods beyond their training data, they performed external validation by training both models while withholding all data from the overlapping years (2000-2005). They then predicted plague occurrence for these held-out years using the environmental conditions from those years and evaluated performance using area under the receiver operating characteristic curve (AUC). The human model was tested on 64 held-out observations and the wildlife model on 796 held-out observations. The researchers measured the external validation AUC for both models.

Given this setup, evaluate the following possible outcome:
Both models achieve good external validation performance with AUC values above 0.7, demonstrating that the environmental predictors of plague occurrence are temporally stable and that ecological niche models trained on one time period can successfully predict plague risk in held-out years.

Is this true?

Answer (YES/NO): YES